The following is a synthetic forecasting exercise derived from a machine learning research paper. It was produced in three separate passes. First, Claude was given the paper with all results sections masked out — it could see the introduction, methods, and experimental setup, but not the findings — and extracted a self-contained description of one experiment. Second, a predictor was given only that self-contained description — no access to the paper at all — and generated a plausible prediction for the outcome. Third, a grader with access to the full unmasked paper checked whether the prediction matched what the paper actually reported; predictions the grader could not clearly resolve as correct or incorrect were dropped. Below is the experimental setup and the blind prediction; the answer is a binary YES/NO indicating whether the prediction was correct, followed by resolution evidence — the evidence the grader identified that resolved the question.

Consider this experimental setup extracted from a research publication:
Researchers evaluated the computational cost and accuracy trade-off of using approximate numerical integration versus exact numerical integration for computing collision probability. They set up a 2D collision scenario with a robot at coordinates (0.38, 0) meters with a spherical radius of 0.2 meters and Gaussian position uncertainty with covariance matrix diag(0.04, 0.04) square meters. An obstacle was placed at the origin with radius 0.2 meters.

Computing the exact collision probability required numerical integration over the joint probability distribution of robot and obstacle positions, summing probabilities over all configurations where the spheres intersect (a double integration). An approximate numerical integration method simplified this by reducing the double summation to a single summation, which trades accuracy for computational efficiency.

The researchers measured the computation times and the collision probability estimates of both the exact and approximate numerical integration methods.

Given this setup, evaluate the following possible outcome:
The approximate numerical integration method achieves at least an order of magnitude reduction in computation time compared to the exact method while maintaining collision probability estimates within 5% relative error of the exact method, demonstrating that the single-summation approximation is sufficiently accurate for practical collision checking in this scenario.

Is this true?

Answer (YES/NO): NO